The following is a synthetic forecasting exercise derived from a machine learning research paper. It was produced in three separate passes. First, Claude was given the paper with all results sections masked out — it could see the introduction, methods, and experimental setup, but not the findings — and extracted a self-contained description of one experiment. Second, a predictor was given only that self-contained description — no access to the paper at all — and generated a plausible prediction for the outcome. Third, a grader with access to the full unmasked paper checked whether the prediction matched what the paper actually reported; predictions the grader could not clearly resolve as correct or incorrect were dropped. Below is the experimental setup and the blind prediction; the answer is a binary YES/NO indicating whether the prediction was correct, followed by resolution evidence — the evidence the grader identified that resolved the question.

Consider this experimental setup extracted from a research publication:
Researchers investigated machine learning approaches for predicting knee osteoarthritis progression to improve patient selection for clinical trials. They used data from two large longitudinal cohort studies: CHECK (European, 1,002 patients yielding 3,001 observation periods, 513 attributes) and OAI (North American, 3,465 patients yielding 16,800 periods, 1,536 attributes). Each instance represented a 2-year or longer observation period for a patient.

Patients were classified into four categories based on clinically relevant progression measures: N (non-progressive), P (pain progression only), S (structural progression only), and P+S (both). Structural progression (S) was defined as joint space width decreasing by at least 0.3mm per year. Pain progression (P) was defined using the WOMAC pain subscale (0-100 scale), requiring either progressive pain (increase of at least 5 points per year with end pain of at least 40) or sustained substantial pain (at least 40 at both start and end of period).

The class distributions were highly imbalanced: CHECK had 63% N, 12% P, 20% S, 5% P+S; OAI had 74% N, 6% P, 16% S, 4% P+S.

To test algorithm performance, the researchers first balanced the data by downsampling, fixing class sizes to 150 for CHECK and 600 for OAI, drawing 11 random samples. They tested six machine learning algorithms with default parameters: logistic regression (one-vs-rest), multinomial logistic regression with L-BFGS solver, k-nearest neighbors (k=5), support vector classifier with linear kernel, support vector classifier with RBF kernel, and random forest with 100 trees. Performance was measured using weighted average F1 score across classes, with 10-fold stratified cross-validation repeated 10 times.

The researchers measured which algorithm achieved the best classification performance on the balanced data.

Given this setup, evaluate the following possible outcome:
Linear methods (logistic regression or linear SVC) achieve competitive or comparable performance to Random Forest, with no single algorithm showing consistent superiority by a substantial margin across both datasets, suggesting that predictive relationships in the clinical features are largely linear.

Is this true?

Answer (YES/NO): NO